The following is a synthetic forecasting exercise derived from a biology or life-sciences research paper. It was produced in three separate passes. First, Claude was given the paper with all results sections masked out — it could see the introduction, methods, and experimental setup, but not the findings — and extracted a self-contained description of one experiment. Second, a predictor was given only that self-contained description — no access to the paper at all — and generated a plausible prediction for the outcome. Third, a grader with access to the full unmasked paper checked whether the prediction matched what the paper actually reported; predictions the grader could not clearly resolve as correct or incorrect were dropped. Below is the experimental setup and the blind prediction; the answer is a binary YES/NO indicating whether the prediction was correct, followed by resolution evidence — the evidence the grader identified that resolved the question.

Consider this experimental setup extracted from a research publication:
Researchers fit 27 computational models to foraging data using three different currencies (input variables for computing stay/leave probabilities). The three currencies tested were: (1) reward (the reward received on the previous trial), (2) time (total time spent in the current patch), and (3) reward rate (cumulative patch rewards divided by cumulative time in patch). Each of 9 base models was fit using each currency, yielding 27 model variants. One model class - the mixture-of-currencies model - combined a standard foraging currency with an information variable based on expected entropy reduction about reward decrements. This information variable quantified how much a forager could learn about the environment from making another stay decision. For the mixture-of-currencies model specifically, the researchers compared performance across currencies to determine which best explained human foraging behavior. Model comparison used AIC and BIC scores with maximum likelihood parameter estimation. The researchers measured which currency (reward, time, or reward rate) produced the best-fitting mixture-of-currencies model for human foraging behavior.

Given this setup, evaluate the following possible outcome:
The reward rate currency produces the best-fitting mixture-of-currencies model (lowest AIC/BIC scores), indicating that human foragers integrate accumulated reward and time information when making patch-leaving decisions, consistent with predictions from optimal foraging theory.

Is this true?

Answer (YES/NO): NO